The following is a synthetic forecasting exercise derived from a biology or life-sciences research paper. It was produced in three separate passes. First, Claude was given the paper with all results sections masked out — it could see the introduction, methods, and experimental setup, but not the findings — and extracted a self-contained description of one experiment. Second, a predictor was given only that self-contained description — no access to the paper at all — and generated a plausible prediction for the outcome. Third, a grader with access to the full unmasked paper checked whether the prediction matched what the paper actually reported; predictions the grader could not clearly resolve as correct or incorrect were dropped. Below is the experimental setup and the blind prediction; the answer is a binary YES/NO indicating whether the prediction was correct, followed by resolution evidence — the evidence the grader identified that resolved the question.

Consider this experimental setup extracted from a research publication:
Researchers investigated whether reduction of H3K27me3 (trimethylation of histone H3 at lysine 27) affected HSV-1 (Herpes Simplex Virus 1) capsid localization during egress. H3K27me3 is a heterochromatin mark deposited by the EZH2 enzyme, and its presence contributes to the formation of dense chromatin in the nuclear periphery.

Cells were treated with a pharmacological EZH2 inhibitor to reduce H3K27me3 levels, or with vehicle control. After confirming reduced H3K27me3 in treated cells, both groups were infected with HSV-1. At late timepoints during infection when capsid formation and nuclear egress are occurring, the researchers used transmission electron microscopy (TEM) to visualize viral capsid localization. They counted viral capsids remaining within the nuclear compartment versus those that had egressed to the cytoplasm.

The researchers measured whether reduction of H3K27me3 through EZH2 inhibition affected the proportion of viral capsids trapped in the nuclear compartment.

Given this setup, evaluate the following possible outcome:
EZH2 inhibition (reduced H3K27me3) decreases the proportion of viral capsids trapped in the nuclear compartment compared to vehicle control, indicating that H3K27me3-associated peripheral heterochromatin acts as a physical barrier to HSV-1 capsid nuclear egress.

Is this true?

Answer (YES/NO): NO